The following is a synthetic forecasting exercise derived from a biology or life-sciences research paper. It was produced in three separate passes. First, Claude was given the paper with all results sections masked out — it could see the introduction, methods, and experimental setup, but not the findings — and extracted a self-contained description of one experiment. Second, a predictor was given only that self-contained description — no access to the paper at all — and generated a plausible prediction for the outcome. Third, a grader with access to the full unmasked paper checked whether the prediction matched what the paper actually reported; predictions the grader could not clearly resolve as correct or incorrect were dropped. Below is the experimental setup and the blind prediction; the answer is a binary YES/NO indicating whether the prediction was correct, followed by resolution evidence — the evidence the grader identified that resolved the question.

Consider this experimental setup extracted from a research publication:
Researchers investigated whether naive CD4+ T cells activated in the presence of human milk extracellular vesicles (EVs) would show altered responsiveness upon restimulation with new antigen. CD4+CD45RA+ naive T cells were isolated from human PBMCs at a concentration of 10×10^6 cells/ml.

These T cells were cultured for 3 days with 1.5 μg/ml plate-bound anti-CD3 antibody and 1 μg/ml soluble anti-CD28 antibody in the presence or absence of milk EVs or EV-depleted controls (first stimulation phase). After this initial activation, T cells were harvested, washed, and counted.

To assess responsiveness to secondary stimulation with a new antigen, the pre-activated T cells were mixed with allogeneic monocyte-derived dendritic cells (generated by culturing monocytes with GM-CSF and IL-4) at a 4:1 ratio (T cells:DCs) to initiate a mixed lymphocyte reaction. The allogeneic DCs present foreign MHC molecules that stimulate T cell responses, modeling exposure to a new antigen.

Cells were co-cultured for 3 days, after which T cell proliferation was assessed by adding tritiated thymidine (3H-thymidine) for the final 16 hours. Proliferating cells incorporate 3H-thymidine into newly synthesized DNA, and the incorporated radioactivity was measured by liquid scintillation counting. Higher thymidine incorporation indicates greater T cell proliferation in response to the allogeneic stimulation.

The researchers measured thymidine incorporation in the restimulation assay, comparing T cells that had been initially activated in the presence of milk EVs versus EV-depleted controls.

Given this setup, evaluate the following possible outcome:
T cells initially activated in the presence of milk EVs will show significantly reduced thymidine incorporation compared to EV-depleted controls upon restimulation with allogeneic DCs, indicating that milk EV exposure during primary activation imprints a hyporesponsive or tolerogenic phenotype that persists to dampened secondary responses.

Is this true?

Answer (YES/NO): NO